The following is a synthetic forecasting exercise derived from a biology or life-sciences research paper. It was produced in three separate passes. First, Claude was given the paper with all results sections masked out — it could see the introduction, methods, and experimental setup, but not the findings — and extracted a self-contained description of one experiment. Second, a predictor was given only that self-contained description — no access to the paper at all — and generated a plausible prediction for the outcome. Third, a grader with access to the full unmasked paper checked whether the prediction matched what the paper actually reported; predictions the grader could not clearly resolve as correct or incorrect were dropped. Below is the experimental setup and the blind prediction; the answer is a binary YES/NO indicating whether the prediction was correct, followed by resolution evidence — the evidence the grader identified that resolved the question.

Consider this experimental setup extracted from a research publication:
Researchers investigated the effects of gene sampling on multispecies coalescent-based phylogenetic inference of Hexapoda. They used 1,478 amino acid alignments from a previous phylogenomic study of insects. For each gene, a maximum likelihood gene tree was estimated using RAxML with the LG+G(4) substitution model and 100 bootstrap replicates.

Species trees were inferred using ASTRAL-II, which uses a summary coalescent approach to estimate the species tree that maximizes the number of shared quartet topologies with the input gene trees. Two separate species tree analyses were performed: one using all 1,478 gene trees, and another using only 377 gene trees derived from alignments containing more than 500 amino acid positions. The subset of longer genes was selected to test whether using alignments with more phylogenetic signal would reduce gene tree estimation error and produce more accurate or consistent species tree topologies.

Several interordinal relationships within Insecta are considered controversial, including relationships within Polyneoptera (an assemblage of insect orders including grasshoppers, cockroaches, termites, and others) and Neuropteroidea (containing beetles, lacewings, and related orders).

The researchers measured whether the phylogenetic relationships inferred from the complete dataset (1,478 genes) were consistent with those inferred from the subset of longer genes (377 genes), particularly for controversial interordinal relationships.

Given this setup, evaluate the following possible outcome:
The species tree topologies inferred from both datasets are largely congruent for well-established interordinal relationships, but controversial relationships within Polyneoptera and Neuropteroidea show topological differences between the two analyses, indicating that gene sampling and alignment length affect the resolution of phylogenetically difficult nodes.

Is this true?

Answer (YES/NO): NO